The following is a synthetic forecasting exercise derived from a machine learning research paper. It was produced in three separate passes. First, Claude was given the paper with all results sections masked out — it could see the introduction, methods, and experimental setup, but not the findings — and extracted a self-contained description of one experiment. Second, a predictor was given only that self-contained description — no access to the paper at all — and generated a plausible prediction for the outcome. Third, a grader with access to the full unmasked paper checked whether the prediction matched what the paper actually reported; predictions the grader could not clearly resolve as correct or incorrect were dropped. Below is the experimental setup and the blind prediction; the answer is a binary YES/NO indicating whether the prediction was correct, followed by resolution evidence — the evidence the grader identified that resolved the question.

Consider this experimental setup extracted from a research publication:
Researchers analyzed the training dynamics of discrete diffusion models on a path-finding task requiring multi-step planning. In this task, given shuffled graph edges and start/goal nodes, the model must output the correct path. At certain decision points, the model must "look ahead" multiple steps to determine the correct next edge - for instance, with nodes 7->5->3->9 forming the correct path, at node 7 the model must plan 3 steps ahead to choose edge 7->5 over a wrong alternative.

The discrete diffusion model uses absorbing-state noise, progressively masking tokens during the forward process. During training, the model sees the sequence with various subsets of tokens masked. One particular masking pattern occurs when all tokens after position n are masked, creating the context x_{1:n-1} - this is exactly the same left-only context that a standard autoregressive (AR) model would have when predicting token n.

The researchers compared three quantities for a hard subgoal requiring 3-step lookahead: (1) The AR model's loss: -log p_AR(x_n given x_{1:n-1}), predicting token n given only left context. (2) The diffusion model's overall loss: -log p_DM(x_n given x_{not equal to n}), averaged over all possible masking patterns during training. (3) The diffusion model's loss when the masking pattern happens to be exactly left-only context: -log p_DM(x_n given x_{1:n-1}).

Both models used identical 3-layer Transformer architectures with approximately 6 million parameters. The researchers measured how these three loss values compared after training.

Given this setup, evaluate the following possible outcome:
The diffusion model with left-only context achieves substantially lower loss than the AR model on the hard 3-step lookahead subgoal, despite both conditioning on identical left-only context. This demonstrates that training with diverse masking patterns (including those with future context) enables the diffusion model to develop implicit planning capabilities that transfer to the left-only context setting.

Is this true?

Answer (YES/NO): YES